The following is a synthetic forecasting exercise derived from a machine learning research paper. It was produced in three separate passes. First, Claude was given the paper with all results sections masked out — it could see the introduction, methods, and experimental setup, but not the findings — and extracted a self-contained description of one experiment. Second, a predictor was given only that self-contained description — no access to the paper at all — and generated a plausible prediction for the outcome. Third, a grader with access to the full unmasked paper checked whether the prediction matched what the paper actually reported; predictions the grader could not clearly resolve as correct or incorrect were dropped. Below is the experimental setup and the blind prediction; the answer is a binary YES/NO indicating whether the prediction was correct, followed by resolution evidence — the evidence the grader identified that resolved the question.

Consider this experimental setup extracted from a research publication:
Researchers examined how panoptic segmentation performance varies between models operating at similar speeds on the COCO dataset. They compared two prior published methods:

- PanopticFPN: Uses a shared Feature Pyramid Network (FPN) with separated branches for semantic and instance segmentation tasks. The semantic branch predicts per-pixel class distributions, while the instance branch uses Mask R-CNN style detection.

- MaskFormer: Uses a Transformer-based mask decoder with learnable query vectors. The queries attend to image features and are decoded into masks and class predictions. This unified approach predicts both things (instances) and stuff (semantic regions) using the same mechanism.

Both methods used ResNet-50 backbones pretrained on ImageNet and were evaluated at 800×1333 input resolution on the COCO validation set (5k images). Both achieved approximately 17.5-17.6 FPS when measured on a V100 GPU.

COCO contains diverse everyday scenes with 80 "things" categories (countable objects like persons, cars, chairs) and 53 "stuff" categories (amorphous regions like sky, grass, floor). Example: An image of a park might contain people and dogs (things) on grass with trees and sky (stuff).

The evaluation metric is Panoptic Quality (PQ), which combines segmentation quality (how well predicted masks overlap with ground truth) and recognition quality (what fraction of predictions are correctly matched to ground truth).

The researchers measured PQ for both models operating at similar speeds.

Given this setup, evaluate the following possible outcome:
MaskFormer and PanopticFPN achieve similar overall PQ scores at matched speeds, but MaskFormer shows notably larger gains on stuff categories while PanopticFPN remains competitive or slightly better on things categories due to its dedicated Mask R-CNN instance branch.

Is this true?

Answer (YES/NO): NO